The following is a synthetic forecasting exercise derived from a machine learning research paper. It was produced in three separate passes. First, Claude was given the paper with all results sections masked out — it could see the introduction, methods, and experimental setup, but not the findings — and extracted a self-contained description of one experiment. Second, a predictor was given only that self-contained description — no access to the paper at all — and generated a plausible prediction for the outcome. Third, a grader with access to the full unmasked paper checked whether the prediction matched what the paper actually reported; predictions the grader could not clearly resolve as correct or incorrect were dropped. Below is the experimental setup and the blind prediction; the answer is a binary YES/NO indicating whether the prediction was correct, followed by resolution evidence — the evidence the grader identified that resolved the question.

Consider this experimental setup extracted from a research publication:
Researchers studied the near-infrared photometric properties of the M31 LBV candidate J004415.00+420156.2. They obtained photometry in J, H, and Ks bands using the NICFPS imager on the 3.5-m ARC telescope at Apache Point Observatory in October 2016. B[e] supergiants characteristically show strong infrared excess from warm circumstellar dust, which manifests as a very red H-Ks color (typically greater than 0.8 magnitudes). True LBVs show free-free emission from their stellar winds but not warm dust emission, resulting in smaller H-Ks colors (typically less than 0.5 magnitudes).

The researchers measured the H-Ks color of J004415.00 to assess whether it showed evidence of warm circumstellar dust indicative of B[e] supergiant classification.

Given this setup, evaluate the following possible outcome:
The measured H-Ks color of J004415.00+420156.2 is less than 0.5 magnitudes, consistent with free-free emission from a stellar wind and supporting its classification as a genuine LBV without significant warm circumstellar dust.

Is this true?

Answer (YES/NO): NO